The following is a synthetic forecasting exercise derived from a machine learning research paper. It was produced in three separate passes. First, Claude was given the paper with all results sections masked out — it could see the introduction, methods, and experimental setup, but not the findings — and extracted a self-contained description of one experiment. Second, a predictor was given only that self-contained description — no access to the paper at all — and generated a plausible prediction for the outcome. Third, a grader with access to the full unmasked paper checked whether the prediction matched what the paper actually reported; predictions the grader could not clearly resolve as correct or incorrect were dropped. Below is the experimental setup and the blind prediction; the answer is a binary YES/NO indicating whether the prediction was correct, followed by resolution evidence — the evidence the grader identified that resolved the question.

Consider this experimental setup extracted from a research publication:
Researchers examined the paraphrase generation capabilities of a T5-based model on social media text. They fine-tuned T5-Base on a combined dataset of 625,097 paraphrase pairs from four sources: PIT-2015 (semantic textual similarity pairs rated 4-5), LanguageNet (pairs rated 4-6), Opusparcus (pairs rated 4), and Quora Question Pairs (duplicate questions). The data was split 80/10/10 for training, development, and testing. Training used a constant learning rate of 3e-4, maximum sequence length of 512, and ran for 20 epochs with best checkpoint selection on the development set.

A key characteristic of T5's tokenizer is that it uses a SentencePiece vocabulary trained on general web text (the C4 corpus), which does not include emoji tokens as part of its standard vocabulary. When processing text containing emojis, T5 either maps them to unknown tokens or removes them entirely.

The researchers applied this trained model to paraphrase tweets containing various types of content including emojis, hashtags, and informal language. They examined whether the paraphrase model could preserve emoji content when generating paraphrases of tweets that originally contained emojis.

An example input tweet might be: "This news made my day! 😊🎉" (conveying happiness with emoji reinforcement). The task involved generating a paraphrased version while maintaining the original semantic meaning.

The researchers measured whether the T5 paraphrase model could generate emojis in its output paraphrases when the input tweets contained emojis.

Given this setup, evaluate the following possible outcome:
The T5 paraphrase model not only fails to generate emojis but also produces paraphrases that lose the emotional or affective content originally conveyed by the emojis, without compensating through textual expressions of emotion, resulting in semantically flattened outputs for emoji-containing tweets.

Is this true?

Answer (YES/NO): NO